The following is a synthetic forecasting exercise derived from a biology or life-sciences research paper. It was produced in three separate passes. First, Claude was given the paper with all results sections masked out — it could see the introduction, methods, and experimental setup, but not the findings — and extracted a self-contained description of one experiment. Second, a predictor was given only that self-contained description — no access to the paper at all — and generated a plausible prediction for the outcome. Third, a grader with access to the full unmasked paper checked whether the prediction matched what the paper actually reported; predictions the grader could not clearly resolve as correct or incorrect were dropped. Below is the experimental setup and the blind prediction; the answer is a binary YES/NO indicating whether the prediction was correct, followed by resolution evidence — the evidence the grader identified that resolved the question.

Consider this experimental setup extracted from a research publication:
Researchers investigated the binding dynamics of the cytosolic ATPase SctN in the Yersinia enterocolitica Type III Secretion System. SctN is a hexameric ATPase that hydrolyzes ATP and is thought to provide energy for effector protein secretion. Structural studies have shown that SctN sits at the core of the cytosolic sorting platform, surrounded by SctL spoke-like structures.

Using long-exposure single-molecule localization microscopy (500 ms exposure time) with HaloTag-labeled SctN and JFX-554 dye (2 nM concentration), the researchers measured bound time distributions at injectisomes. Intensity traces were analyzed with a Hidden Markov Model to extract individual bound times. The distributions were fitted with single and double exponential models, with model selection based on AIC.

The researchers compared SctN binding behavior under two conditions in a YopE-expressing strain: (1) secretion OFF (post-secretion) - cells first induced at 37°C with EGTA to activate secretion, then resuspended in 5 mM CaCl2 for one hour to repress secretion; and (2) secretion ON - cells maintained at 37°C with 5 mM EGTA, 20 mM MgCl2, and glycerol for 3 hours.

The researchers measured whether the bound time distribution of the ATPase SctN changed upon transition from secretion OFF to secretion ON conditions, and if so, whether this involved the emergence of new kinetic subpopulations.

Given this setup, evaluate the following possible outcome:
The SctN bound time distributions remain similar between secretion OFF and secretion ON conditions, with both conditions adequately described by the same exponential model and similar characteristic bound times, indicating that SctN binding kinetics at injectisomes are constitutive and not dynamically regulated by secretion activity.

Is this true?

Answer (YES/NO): NO